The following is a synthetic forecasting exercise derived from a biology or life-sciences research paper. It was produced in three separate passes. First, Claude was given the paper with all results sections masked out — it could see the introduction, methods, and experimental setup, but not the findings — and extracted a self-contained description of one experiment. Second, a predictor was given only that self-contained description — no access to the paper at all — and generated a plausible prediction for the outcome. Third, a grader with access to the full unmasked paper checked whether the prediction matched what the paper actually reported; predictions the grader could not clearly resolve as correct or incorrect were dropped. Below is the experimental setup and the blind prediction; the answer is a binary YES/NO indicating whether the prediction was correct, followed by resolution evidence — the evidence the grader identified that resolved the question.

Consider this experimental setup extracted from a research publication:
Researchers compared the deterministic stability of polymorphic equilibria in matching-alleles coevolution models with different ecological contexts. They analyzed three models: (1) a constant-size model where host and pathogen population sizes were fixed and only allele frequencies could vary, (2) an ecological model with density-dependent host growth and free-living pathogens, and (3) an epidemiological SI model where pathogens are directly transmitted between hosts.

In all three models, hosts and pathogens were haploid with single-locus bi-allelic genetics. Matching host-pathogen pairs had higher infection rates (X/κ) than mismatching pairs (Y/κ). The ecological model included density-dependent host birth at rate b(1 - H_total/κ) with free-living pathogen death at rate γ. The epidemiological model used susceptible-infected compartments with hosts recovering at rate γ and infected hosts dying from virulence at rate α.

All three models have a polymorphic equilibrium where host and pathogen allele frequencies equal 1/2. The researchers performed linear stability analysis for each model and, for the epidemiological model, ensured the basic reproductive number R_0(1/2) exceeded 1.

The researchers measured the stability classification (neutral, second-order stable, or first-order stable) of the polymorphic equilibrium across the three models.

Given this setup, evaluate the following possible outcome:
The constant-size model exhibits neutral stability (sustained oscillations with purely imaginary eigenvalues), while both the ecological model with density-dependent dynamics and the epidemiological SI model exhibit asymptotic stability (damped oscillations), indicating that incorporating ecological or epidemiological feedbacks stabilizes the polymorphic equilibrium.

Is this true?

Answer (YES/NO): NO